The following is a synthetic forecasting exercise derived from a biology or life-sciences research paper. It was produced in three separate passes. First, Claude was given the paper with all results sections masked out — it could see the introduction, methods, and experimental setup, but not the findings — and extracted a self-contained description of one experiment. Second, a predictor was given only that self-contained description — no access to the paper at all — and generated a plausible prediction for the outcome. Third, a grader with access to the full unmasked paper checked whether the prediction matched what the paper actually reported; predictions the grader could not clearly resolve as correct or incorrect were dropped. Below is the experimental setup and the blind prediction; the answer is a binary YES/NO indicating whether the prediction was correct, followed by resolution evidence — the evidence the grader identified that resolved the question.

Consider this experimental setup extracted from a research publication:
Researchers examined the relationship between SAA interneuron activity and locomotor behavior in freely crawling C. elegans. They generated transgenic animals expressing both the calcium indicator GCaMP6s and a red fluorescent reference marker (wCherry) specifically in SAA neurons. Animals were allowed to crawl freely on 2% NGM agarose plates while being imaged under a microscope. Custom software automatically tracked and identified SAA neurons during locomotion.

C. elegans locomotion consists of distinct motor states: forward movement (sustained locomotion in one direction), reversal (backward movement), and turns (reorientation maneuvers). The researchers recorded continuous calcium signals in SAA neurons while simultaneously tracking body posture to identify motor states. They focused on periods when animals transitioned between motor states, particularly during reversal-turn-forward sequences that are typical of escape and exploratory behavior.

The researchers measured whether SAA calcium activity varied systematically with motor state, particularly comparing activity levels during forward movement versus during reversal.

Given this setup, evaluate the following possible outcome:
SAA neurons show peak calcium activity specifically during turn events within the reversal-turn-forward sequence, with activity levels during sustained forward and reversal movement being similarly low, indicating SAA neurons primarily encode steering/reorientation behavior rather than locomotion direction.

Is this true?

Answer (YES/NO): NO